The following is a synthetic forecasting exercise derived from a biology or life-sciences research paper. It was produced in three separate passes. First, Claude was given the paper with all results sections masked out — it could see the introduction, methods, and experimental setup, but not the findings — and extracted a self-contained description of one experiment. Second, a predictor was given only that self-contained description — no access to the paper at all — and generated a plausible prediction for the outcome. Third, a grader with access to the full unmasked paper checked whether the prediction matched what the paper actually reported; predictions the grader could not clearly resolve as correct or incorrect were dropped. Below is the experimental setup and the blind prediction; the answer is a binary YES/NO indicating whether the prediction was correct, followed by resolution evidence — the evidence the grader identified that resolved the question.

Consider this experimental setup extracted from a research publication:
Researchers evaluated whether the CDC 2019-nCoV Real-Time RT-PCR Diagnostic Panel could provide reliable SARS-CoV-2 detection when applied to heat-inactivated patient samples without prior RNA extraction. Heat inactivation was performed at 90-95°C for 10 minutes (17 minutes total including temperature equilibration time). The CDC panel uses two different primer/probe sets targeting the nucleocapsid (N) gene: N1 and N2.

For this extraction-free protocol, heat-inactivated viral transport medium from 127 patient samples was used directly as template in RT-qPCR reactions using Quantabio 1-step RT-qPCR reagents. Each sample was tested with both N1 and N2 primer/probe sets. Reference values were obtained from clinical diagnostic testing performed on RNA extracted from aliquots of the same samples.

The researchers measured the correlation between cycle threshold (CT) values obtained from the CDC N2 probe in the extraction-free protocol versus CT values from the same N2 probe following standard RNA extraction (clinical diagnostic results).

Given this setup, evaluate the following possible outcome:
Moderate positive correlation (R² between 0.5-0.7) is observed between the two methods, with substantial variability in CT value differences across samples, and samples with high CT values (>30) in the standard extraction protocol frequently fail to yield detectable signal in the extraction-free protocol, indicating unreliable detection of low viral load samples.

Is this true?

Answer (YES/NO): NO